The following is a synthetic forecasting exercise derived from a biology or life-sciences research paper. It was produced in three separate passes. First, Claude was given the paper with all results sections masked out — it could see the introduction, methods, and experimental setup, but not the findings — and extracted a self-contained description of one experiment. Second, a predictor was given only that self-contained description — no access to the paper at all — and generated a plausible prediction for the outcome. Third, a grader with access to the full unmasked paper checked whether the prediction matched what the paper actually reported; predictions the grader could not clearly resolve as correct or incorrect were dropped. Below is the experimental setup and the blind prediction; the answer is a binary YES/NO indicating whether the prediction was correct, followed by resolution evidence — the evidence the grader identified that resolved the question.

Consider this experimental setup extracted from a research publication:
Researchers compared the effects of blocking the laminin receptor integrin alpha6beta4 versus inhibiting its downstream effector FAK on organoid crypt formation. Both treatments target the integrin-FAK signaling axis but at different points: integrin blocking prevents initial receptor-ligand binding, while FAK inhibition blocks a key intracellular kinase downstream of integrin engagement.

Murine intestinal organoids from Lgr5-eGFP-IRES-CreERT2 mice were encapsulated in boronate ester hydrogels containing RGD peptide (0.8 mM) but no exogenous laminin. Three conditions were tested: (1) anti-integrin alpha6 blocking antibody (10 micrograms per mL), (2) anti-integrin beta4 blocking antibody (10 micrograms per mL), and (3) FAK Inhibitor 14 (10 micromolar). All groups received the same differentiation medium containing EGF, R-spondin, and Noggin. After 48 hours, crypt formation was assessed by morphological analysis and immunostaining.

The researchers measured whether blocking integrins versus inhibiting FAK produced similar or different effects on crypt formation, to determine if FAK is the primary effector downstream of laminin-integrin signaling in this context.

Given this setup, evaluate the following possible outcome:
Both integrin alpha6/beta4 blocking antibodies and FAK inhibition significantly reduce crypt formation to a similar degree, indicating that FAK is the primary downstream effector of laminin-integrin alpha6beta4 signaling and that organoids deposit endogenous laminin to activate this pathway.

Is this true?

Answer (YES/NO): YES